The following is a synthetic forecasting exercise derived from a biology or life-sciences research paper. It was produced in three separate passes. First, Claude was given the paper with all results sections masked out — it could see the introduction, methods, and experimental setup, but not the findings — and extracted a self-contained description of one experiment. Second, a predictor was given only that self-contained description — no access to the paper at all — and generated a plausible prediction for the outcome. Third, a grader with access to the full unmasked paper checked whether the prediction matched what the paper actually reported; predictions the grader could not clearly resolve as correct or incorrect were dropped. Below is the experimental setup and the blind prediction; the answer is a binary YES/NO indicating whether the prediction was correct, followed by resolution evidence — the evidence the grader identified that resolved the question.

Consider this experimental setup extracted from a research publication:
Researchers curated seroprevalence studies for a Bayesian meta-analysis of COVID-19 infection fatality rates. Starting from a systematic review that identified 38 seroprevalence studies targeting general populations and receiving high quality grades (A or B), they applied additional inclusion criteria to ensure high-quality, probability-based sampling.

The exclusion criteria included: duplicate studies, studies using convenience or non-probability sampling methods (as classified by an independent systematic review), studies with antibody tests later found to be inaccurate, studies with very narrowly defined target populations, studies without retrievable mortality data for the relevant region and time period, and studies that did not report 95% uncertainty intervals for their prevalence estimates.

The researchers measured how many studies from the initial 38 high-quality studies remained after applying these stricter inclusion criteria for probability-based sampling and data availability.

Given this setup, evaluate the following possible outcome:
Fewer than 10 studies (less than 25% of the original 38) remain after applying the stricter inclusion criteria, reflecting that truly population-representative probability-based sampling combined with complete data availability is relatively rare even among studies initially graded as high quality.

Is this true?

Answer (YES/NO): NO